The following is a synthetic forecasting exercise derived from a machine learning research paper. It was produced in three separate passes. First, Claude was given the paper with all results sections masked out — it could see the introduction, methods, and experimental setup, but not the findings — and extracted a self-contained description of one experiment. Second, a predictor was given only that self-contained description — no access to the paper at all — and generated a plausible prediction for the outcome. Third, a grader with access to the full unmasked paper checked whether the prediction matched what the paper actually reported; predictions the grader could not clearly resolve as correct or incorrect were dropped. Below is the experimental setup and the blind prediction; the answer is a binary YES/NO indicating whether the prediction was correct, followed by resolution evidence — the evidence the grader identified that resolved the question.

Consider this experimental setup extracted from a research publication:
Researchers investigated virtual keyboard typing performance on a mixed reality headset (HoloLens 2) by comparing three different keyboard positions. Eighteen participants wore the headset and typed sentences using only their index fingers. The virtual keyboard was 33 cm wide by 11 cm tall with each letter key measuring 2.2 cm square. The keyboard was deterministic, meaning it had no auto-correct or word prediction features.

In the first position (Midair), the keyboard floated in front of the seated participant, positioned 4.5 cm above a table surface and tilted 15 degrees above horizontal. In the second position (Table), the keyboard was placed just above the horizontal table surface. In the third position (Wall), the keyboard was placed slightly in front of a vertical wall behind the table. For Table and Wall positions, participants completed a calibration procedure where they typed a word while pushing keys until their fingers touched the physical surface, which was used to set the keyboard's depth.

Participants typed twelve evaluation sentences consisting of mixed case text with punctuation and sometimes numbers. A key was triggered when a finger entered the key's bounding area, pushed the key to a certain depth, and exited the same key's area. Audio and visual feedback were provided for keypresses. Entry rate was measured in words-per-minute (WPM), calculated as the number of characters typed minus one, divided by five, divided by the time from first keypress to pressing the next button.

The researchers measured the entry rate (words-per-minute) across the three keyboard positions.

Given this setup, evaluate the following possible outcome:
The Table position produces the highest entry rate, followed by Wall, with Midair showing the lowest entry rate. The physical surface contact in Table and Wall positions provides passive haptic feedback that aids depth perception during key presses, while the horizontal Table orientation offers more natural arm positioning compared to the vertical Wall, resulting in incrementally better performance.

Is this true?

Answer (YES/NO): NO